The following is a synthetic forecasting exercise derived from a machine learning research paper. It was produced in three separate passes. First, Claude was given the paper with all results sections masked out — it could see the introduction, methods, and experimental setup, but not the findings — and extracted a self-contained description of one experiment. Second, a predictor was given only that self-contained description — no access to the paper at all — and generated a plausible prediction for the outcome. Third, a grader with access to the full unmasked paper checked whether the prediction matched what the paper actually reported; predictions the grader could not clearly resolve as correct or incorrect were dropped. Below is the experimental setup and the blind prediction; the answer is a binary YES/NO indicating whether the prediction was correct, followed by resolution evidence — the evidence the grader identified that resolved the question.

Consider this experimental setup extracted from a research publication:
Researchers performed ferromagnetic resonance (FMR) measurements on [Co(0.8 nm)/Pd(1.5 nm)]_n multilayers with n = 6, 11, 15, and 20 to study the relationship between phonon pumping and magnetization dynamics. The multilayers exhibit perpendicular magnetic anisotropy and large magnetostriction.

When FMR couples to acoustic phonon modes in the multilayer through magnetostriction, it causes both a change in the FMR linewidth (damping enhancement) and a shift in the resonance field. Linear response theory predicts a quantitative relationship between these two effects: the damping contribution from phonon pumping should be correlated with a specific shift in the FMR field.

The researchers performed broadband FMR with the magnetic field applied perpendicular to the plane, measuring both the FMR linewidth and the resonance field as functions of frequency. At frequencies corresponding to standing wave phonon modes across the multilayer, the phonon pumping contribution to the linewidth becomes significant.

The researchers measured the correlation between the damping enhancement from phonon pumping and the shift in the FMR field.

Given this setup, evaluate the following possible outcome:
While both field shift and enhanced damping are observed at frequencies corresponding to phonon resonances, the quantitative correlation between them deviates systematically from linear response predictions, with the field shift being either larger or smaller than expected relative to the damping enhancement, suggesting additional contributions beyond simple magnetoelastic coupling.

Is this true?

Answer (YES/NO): NO